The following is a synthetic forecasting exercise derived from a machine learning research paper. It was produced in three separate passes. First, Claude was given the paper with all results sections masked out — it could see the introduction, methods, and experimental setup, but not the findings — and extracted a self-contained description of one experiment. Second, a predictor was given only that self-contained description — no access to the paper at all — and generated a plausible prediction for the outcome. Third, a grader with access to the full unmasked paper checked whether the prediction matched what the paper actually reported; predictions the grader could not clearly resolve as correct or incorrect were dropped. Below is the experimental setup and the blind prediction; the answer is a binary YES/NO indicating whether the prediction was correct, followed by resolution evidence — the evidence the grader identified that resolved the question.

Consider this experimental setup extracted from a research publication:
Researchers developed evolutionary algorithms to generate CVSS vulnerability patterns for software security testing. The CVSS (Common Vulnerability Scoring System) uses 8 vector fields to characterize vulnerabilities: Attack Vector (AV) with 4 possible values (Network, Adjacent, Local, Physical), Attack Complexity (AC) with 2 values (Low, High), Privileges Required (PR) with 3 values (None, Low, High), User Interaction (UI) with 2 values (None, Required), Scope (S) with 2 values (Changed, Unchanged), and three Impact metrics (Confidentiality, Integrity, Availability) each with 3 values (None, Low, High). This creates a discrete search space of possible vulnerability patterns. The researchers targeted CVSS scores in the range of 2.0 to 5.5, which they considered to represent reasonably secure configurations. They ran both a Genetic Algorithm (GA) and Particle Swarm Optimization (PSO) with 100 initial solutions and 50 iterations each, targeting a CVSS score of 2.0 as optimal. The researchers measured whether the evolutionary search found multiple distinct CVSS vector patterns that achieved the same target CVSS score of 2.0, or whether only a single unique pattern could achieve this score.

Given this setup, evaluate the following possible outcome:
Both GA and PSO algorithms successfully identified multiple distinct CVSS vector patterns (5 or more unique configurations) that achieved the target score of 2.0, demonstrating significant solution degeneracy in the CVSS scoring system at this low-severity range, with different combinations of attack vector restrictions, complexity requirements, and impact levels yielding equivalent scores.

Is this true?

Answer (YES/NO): NO